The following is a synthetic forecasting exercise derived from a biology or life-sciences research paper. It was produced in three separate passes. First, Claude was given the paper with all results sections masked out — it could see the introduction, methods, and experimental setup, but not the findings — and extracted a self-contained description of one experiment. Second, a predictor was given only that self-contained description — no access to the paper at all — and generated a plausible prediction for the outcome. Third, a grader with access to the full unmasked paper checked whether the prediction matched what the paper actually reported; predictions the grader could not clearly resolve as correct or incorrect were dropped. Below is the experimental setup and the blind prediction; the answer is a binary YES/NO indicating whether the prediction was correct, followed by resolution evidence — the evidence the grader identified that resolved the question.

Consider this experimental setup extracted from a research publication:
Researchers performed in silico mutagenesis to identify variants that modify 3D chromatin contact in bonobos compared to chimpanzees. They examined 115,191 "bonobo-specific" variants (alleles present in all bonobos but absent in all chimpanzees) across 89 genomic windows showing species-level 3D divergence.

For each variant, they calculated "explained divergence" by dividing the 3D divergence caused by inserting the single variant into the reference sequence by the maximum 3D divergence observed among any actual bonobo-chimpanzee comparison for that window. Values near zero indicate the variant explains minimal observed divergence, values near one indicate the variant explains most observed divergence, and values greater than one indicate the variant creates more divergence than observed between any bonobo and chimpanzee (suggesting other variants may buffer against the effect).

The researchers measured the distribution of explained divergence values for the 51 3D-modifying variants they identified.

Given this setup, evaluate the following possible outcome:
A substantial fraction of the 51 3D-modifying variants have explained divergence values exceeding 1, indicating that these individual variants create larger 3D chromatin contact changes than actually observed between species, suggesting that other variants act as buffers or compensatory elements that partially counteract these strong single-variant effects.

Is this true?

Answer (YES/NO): NO